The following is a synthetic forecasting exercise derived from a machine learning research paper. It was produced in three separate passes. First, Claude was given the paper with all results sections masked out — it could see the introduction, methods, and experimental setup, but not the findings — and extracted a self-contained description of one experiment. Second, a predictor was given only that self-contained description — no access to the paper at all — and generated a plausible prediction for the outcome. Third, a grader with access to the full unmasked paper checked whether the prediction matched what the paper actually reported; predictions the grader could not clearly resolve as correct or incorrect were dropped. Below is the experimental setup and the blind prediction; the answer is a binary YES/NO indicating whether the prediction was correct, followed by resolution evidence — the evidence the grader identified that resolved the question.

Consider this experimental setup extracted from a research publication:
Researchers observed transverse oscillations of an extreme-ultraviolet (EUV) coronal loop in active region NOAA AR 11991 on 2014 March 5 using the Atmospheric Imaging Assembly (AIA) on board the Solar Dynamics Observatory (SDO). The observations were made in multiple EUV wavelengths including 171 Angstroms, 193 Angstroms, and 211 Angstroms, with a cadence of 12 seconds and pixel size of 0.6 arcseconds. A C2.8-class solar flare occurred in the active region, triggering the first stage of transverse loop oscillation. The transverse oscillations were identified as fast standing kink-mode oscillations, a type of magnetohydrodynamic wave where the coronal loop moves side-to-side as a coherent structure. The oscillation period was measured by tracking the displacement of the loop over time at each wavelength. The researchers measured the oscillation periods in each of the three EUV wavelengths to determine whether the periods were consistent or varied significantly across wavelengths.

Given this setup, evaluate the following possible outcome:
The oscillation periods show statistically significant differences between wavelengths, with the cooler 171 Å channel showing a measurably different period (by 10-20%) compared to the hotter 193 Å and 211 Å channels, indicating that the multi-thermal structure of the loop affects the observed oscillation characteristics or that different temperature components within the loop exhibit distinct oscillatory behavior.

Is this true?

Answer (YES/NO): NO